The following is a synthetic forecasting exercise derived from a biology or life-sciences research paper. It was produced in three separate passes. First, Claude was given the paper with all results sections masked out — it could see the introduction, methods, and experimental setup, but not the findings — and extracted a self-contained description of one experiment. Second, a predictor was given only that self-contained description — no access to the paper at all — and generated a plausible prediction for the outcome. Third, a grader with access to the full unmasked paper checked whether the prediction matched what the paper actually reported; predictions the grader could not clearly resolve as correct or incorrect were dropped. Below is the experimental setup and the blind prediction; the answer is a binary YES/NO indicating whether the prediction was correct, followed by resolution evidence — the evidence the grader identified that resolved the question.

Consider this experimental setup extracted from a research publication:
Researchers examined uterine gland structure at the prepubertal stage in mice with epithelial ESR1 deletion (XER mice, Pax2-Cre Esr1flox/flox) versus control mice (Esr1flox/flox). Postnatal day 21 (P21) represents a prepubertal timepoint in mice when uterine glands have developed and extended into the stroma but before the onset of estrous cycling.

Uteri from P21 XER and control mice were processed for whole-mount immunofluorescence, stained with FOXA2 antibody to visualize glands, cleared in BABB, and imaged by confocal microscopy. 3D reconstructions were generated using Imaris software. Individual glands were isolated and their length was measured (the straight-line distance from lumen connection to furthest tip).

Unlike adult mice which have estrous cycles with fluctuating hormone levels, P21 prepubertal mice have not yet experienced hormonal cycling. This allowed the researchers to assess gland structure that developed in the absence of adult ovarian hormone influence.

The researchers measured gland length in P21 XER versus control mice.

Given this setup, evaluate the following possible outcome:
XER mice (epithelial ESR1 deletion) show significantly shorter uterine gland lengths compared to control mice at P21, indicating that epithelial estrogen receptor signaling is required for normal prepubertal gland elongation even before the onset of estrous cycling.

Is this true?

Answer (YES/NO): NO